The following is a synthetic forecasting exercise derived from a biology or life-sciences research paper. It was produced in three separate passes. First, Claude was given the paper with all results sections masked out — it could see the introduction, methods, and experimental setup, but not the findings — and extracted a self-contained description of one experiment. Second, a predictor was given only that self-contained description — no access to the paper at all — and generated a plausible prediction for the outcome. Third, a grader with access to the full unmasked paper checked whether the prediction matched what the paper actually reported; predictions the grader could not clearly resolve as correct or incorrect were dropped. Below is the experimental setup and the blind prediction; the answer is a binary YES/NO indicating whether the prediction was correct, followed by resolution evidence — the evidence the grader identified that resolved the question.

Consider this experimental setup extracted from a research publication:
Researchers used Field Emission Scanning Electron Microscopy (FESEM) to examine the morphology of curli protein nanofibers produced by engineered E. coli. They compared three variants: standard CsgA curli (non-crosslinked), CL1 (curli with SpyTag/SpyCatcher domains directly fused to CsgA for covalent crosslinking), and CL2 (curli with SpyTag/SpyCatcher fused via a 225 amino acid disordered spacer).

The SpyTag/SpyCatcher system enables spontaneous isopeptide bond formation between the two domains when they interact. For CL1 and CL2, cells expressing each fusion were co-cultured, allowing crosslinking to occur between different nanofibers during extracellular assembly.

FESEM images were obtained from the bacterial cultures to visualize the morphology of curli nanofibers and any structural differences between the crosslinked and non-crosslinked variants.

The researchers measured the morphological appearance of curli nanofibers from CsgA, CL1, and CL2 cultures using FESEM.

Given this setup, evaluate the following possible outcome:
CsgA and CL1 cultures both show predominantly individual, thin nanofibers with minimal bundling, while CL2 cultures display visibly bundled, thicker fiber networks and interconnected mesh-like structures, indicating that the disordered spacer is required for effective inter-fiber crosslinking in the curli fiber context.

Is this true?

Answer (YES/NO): NO